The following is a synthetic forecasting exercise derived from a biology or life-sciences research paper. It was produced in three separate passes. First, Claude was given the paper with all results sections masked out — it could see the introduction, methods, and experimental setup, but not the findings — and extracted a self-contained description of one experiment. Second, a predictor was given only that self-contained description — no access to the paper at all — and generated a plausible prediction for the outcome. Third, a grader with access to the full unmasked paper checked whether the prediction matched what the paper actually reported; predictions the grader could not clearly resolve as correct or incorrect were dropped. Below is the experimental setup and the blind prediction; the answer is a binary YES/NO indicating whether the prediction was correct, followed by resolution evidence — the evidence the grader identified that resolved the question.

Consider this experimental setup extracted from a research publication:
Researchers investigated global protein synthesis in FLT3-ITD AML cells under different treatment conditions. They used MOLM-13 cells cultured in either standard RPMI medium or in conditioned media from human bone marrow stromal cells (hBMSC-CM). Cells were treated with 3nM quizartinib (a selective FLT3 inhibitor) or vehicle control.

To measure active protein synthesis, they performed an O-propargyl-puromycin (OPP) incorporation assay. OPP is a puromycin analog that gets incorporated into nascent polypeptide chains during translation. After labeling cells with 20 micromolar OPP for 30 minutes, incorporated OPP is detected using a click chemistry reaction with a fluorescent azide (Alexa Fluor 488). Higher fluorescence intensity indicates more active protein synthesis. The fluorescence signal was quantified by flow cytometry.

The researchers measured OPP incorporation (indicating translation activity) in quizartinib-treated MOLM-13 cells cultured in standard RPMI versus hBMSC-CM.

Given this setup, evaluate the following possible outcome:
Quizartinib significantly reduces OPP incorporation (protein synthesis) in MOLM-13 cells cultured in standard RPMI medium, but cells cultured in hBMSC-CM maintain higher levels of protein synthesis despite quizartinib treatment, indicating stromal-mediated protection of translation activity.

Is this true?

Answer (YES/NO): YES